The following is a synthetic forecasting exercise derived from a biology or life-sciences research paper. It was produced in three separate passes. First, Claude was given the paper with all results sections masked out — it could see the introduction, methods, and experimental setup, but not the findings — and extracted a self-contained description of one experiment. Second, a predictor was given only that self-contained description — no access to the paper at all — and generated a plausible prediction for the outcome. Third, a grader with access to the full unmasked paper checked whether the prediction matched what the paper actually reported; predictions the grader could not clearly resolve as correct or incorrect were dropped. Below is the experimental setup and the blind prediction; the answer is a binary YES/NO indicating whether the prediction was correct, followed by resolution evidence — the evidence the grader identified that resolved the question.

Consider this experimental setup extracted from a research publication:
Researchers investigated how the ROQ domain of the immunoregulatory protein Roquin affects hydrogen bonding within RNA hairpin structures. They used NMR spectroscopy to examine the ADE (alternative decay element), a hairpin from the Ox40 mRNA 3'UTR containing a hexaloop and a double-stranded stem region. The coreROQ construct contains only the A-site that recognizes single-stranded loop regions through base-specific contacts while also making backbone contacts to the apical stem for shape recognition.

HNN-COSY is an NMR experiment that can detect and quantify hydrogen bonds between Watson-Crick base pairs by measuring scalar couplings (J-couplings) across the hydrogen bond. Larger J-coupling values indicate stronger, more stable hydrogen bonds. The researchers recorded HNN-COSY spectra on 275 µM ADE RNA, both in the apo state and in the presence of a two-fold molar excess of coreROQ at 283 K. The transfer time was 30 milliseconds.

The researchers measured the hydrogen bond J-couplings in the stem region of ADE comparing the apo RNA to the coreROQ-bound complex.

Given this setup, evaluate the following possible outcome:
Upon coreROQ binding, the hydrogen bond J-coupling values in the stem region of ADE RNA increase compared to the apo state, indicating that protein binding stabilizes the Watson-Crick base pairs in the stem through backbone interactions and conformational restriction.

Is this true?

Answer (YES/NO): NO